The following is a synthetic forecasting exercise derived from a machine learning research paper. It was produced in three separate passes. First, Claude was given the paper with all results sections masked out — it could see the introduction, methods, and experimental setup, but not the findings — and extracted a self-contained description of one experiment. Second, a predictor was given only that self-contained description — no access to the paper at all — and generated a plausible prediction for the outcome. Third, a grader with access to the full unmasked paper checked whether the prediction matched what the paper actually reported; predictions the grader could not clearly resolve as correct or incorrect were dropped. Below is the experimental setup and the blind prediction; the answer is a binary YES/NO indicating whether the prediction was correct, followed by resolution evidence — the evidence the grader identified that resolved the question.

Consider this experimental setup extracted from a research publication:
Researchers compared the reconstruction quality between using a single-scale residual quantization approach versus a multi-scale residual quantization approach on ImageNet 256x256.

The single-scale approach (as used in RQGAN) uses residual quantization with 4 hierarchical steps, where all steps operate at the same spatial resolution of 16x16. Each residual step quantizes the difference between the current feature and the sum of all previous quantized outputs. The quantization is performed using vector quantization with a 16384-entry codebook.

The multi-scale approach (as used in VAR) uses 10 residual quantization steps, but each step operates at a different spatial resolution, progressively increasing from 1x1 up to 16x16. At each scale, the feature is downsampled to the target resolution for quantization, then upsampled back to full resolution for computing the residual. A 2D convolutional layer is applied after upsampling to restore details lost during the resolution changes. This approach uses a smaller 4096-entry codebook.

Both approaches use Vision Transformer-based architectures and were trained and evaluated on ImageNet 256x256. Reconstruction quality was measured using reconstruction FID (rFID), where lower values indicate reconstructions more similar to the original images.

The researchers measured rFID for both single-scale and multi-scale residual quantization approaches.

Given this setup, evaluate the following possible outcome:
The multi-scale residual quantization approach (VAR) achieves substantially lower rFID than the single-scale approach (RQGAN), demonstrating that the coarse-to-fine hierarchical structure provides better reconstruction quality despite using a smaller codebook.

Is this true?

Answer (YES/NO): YES